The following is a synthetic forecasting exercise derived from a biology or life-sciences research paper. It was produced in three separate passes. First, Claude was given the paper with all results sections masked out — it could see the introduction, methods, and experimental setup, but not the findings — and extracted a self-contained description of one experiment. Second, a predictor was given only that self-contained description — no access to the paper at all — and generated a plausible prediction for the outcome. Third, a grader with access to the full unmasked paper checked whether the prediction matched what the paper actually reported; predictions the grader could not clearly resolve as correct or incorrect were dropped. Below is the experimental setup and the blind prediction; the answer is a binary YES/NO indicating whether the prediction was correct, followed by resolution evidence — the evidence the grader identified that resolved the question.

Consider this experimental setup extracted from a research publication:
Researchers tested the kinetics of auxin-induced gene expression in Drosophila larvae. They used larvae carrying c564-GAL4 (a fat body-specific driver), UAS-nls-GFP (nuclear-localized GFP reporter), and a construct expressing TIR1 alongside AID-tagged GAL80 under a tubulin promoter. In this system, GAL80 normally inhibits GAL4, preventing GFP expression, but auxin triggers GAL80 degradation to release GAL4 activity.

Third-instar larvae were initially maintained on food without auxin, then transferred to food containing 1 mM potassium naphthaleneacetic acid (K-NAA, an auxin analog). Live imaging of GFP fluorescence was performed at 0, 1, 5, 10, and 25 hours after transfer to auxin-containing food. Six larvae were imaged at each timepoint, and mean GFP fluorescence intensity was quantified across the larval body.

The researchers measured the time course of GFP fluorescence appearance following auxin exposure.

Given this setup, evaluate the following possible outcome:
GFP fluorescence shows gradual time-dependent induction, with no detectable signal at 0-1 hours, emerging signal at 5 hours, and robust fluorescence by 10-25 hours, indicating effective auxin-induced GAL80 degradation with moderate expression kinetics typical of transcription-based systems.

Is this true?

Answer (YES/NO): NO